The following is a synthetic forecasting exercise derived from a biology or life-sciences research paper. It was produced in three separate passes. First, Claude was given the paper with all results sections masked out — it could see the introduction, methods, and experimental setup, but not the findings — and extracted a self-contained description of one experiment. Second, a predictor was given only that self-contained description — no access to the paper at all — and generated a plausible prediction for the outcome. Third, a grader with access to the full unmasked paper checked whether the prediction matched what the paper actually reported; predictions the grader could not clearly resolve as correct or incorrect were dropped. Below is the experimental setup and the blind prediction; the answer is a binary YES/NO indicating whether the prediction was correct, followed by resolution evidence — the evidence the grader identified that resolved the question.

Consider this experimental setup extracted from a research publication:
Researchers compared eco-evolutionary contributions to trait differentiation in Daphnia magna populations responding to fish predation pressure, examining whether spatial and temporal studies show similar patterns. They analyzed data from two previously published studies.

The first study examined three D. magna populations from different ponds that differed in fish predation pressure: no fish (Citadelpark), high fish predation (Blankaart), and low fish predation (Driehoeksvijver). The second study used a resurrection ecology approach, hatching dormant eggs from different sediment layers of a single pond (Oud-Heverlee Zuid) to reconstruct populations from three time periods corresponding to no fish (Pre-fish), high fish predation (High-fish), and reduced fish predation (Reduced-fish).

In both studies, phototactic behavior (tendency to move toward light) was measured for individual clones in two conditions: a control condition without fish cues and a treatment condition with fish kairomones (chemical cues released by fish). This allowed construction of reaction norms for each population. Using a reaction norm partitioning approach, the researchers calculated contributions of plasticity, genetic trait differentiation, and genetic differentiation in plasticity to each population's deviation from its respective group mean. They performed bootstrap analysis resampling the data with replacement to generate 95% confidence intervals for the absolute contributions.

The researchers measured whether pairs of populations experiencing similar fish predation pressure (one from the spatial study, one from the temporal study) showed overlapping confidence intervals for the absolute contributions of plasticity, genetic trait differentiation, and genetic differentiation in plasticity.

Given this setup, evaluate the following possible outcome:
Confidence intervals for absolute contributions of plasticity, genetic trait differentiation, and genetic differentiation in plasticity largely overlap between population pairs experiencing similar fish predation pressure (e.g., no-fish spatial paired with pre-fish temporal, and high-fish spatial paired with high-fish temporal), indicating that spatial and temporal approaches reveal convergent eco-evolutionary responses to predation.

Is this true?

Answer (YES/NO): YES